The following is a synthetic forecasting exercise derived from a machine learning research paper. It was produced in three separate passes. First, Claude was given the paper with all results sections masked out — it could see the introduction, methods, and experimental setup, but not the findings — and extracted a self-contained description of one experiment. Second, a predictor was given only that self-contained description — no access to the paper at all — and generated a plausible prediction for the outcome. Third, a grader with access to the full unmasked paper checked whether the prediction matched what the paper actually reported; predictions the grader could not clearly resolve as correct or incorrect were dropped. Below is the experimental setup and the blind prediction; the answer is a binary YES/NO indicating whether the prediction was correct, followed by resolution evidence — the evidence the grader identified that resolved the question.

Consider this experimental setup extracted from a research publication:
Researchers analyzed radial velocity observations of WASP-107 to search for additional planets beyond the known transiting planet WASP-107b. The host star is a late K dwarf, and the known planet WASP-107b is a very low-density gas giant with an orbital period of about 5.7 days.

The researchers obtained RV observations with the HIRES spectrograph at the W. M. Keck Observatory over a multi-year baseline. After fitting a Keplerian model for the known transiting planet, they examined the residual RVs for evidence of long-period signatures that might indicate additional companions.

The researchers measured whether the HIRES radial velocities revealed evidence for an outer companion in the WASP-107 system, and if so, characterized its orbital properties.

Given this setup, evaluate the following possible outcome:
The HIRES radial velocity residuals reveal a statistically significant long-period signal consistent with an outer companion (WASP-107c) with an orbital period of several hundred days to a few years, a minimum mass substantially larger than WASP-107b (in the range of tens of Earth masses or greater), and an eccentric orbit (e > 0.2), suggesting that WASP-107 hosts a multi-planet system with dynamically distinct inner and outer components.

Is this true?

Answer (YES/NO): YES